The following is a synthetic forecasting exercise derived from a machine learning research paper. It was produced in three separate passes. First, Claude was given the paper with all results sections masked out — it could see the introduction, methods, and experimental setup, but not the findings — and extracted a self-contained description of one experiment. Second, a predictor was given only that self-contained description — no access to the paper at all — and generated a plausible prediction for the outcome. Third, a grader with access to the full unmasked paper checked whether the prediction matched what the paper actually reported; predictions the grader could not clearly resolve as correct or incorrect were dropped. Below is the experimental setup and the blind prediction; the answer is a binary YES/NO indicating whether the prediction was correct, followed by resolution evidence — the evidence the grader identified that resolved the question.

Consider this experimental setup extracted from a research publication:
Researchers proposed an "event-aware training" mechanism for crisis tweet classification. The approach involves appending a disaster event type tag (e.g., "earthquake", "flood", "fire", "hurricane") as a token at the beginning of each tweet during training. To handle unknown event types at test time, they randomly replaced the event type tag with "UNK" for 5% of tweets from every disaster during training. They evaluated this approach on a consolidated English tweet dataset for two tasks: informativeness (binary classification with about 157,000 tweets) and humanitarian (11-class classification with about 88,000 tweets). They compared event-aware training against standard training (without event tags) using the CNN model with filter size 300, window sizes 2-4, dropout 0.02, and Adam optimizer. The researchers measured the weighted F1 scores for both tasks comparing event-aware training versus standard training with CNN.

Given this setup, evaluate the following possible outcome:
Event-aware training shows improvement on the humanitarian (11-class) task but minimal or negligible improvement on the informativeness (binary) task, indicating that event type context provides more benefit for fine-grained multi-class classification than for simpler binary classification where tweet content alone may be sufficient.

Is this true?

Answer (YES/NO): YES